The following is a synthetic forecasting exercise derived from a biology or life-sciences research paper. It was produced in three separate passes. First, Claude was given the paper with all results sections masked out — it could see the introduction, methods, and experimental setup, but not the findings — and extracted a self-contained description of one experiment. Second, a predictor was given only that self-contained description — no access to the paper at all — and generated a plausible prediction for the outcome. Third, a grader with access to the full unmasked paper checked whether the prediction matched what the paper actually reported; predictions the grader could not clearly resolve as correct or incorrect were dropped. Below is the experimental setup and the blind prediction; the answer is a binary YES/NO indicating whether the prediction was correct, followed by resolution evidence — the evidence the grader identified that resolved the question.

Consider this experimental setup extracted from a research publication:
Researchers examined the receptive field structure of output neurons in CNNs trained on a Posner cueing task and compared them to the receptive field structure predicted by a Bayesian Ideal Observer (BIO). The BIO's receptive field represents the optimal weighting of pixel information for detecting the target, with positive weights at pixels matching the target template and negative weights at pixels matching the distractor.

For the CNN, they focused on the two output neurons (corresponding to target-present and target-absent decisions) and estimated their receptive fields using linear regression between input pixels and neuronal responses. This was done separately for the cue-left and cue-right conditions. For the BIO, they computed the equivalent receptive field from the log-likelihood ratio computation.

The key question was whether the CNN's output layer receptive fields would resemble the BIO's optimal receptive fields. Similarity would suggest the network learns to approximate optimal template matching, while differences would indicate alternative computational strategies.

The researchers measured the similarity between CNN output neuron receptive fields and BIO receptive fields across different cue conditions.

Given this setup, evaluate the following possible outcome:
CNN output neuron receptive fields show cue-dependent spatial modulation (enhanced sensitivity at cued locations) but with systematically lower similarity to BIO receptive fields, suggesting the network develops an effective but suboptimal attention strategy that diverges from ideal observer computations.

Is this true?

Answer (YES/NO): NO